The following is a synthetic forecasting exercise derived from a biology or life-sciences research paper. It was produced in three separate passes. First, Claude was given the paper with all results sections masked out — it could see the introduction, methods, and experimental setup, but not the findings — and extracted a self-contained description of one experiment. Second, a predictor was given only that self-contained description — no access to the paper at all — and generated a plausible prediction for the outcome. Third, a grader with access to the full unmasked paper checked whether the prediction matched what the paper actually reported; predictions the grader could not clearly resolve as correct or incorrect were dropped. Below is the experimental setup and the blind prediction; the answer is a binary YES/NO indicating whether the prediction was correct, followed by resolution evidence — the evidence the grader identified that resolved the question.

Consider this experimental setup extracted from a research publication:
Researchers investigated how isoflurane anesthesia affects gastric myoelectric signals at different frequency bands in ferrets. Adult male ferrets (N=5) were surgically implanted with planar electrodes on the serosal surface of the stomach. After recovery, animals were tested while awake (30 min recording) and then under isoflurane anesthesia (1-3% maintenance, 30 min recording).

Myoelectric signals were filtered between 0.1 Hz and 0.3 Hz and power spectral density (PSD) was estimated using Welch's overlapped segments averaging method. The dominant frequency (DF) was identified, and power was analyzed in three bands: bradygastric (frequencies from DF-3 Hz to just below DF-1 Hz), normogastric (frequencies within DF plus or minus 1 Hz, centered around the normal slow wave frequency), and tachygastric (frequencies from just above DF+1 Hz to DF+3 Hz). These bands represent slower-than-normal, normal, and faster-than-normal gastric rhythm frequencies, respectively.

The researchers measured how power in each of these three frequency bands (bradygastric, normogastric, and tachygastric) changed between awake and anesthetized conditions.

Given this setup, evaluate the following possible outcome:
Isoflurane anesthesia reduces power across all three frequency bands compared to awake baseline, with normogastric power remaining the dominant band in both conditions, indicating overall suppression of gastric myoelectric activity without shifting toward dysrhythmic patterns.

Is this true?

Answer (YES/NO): NO